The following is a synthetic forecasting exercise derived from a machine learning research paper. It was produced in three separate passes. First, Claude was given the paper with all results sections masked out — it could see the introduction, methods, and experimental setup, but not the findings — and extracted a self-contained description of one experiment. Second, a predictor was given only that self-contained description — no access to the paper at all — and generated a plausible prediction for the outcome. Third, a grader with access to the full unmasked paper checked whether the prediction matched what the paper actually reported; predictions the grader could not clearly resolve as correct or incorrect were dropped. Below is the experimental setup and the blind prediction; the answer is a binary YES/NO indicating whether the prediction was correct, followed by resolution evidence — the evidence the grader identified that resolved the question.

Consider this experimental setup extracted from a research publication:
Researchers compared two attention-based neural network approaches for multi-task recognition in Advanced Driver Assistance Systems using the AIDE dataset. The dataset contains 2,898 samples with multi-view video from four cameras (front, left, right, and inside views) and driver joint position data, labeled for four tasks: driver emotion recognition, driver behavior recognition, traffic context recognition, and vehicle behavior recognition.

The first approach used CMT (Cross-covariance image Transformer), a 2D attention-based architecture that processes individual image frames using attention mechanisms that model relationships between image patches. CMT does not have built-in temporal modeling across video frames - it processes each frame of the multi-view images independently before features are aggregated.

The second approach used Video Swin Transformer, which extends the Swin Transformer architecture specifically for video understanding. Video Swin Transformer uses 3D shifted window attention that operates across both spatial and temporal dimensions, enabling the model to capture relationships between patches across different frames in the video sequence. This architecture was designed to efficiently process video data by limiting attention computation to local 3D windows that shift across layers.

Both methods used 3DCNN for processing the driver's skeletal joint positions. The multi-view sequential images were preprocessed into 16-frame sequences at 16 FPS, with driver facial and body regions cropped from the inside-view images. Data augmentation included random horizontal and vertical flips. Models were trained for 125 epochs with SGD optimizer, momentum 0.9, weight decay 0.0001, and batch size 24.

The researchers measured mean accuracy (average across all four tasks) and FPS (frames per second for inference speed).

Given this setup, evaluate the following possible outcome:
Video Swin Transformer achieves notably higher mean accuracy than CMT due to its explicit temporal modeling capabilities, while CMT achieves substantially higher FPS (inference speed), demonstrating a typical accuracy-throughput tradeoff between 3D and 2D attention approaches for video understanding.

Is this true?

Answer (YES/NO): NO